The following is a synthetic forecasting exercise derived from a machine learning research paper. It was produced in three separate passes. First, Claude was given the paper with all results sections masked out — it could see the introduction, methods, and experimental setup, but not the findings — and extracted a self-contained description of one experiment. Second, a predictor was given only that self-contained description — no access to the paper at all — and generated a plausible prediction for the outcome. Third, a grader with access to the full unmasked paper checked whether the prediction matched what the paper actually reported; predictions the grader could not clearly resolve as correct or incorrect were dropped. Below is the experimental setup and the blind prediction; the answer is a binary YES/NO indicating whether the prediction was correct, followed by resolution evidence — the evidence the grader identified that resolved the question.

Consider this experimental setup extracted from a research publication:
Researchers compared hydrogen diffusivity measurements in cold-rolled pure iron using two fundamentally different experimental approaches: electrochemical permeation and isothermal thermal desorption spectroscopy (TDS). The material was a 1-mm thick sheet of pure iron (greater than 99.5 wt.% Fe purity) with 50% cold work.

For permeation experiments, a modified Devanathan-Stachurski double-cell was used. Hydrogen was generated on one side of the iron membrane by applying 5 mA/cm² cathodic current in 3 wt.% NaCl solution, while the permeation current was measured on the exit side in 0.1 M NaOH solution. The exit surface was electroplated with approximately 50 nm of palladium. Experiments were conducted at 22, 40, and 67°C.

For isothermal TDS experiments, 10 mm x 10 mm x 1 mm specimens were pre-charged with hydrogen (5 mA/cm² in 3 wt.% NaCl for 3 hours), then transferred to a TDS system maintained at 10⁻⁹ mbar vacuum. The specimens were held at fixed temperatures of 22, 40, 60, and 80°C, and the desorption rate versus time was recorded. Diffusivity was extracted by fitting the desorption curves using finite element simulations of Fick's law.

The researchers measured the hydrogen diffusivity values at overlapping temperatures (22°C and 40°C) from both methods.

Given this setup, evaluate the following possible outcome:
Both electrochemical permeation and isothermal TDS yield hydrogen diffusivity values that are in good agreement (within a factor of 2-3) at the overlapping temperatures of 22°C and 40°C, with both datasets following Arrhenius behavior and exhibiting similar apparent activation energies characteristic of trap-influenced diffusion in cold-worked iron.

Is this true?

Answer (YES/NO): YES